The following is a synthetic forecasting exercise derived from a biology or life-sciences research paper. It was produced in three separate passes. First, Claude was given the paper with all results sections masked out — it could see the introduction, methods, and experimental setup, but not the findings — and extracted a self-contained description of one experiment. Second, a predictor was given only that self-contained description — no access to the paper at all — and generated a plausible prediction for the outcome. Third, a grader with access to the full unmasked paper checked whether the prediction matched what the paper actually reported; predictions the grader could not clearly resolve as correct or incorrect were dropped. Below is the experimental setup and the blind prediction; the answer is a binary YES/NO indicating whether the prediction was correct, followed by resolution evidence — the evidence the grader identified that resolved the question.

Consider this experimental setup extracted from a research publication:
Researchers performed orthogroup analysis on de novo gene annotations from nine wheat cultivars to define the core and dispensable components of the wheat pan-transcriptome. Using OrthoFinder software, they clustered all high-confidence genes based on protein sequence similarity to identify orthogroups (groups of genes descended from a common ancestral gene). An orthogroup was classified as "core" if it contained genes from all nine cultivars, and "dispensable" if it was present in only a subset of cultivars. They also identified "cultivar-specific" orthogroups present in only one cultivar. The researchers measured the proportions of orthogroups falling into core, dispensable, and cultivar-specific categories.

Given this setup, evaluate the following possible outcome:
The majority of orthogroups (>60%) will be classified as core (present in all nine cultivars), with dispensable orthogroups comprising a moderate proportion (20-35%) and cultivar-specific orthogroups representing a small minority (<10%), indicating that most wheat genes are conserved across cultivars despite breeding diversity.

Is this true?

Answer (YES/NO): YES